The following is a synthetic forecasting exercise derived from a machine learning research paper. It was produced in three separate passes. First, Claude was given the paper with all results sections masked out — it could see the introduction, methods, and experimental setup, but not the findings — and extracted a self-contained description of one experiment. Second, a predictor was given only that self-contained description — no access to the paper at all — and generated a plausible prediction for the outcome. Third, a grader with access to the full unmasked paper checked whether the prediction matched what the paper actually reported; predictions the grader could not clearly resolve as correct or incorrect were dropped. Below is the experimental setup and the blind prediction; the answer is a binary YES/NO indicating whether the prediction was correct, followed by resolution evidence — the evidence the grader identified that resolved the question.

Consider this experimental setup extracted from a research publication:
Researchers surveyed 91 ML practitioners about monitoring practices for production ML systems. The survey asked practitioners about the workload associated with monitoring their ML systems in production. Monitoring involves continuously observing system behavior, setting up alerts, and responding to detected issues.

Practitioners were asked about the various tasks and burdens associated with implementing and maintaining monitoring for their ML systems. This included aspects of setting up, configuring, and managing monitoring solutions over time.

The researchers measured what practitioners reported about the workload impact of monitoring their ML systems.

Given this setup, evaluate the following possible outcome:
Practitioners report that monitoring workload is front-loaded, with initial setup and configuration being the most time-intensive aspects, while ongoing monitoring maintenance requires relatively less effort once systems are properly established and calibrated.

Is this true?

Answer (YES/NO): NO